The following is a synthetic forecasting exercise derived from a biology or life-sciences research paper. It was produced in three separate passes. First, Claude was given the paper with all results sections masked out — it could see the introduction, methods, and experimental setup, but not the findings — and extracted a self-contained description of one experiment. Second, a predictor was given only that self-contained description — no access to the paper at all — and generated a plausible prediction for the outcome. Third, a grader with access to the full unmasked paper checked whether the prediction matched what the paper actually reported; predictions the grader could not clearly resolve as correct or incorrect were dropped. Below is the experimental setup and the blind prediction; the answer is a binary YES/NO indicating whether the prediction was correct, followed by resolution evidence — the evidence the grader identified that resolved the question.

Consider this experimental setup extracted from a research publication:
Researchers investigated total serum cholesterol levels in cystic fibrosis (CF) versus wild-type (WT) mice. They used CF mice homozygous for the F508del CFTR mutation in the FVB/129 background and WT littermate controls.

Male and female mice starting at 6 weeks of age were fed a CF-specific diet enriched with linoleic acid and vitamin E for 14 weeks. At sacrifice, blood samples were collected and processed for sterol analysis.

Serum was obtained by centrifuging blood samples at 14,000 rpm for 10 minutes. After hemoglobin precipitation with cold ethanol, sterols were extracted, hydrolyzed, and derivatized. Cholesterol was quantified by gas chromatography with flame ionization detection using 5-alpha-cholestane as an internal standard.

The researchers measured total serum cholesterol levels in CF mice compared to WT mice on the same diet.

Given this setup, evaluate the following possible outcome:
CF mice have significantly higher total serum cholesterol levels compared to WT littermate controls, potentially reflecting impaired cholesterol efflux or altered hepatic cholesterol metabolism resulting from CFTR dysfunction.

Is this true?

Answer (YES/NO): NO